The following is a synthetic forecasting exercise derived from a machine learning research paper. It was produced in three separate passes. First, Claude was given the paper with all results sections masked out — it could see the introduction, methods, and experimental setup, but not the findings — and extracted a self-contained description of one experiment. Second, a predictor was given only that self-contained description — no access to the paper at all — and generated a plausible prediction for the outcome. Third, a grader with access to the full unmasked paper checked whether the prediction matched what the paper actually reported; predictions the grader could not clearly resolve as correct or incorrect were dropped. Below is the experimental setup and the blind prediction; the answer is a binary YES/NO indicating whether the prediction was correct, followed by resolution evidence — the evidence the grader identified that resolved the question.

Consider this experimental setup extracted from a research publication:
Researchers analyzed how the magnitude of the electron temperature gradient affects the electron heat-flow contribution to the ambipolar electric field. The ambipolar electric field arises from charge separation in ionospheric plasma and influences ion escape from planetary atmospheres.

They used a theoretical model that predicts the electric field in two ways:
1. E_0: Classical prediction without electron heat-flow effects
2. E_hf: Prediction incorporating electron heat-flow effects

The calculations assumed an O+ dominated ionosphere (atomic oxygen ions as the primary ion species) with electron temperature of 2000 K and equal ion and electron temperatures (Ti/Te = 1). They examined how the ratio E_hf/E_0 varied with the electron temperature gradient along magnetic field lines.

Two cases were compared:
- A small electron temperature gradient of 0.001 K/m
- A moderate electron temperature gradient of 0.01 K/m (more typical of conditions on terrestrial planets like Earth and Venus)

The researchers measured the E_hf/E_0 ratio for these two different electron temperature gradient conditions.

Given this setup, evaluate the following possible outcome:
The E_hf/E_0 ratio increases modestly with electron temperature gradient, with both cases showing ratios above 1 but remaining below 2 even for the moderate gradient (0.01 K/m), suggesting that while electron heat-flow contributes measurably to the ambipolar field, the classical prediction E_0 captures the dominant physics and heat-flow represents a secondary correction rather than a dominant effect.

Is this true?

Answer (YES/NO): NO